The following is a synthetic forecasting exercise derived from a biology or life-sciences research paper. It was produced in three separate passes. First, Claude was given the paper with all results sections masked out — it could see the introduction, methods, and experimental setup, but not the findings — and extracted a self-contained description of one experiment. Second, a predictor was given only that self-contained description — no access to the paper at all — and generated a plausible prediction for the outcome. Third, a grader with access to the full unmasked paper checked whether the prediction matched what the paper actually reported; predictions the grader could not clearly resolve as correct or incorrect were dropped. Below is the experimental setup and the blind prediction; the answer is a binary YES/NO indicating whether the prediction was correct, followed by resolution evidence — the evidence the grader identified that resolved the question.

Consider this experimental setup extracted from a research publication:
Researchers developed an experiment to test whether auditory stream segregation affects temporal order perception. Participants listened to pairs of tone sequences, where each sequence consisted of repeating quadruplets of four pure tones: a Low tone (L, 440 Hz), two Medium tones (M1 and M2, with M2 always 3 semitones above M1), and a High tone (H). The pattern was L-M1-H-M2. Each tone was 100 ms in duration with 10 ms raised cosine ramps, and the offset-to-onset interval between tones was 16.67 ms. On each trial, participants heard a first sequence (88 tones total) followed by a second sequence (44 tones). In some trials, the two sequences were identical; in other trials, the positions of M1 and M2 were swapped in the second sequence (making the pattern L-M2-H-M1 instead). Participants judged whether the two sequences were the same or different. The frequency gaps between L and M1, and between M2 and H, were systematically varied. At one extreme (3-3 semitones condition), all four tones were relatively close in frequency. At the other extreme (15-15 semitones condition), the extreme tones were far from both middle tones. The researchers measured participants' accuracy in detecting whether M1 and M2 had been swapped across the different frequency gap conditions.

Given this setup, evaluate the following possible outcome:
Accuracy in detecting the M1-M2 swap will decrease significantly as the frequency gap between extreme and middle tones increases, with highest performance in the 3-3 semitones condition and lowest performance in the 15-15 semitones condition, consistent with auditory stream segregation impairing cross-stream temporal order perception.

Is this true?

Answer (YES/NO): NO